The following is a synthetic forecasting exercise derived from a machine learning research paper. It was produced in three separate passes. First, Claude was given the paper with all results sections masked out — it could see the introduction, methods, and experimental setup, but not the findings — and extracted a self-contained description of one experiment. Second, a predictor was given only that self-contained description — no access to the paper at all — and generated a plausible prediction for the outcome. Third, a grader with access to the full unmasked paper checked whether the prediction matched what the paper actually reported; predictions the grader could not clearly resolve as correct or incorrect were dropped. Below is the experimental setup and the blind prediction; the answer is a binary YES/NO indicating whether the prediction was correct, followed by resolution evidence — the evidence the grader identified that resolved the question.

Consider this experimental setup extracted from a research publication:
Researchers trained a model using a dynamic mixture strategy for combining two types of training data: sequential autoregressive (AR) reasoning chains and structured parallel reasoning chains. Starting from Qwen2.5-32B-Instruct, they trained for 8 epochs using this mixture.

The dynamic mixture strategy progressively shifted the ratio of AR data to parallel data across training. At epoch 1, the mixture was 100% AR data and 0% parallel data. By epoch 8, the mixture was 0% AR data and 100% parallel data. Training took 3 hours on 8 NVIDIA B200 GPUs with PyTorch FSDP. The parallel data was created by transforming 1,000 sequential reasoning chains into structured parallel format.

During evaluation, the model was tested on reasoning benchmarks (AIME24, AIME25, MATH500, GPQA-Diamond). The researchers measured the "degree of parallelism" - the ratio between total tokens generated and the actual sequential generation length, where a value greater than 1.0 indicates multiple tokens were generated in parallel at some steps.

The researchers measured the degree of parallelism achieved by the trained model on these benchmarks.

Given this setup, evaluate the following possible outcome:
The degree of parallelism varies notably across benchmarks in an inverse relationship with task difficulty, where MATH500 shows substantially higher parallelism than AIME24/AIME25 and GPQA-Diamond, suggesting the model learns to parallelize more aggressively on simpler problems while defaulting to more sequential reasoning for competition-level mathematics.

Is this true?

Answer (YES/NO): NO